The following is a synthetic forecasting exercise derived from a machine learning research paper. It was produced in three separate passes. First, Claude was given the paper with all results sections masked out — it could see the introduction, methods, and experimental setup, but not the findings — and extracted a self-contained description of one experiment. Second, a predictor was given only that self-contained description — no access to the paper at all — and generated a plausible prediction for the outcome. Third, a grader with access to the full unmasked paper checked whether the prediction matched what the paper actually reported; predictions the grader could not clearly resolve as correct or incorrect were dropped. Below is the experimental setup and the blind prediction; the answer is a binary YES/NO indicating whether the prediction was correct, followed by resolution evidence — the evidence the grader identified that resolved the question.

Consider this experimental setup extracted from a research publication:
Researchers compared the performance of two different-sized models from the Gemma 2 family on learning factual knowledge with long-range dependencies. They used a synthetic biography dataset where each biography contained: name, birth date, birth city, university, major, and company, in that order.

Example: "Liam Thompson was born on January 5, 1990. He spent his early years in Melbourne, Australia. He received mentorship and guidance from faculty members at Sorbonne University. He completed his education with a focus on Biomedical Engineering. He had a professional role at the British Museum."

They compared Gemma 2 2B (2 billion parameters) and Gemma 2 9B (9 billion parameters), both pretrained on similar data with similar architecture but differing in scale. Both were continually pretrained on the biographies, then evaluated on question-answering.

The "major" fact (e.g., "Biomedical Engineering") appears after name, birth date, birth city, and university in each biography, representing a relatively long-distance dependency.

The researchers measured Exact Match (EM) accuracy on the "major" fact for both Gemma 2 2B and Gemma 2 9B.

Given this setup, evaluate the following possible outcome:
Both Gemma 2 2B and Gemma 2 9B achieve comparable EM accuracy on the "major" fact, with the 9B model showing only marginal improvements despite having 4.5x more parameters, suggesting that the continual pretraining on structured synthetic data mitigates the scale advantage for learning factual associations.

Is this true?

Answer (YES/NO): NO